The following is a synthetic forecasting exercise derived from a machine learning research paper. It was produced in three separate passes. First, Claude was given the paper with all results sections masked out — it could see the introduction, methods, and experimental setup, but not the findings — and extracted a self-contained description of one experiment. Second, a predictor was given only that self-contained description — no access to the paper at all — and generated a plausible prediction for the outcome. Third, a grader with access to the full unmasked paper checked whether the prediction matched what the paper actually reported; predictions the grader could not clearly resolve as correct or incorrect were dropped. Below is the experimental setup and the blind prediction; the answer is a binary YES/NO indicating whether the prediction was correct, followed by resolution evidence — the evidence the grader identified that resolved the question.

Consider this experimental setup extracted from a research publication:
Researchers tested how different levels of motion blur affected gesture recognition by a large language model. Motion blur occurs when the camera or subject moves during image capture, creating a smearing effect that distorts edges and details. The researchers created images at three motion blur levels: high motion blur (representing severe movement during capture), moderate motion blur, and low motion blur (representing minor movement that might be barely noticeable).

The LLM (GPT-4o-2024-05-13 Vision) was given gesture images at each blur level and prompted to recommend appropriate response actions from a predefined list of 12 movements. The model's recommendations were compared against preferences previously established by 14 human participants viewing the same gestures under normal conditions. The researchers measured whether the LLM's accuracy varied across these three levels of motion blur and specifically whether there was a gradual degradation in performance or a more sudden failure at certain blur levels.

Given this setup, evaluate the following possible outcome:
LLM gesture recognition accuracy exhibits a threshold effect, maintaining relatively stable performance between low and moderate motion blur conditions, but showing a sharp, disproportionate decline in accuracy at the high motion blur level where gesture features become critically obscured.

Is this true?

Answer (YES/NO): YES